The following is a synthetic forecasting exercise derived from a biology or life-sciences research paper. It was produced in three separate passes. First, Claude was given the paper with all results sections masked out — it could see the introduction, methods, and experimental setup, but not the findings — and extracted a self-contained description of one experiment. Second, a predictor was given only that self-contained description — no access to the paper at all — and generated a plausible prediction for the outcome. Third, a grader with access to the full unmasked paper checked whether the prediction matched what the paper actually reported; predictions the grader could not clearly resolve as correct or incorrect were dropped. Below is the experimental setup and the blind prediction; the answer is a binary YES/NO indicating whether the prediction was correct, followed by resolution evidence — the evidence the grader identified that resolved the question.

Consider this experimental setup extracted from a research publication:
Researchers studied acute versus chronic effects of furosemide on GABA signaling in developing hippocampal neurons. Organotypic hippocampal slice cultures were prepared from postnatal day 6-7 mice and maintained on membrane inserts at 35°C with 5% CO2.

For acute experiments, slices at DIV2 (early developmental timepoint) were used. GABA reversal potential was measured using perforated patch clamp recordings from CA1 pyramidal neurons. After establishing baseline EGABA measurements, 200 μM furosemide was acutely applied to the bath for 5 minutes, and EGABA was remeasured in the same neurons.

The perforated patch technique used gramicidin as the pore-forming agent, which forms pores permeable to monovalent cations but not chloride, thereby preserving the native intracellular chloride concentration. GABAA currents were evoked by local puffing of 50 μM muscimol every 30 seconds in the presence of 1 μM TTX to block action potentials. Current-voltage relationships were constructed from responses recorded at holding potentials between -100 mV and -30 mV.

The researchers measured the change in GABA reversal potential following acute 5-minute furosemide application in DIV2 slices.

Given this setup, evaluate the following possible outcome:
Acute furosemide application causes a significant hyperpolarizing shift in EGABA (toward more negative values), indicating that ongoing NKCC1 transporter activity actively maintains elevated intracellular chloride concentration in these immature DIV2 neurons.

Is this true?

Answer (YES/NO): NO